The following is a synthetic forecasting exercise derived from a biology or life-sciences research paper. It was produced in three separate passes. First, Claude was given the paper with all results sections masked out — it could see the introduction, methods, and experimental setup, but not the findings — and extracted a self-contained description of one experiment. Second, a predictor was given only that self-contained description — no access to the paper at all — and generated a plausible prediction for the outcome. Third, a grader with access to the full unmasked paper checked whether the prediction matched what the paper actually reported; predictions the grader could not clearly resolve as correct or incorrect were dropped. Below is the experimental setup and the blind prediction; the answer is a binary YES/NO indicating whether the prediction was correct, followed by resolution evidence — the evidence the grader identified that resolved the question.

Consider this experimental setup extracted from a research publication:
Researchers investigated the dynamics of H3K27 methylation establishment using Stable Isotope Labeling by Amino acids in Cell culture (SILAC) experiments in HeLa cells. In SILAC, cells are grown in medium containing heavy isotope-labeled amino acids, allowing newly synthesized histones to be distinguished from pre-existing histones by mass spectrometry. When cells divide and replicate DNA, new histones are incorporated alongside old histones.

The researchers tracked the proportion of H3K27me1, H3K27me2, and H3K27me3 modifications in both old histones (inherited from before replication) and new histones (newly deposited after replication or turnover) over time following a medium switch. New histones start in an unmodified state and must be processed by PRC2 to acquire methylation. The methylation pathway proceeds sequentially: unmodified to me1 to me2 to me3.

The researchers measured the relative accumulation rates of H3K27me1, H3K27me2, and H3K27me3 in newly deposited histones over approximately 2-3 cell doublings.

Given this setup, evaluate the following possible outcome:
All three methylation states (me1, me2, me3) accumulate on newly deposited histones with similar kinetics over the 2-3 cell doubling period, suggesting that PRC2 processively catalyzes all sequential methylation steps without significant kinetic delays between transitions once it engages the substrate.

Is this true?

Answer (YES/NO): NO